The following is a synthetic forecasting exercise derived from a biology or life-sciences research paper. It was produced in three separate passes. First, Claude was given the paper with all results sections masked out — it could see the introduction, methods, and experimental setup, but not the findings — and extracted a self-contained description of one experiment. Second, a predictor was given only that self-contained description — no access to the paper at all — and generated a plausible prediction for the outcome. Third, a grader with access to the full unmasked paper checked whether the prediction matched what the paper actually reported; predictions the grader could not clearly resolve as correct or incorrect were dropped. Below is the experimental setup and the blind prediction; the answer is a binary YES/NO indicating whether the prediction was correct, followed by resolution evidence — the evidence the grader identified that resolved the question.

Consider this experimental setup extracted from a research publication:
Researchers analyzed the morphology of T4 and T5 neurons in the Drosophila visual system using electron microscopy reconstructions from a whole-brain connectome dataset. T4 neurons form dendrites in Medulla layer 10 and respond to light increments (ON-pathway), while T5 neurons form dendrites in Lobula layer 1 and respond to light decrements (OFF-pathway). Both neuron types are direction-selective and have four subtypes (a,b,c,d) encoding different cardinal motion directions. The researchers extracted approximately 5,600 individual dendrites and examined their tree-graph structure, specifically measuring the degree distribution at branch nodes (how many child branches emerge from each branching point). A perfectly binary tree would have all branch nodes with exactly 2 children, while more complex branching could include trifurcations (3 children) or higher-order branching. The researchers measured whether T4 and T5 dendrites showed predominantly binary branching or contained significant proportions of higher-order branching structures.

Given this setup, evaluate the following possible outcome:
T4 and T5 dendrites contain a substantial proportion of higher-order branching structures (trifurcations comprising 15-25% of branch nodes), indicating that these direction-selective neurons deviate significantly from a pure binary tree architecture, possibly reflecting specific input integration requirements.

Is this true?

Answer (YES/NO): NO